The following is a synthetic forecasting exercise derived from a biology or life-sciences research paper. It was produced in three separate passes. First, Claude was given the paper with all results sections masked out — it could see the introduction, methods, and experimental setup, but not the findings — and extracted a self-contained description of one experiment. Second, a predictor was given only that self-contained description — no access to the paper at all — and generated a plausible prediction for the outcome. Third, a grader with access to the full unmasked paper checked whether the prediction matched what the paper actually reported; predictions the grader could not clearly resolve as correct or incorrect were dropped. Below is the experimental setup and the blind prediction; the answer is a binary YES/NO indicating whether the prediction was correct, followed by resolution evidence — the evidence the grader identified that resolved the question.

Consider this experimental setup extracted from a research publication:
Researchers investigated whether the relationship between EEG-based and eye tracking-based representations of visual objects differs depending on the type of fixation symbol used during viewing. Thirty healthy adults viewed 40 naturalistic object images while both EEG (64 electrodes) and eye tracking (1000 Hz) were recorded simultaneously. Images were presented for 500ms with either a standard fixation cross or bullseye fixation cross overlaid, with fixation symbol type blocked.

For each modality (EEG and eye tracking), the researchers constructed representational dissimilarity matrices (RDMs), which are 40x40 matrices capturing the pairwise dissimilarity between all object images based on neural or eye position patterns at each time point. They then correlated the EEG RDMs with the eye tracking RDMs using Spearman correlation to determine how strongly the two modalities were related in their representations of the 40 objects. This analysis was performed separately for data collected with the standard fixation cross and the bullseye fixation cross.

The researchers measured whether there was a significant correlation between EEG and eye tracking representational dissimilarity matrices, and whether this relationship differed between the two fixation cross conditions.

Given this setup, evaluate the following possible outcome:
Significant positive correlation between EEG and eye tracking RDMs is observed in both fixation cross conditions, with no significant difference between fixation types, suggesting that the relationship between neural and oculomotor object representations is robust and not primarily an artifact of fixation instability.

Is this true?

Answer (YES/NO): NO